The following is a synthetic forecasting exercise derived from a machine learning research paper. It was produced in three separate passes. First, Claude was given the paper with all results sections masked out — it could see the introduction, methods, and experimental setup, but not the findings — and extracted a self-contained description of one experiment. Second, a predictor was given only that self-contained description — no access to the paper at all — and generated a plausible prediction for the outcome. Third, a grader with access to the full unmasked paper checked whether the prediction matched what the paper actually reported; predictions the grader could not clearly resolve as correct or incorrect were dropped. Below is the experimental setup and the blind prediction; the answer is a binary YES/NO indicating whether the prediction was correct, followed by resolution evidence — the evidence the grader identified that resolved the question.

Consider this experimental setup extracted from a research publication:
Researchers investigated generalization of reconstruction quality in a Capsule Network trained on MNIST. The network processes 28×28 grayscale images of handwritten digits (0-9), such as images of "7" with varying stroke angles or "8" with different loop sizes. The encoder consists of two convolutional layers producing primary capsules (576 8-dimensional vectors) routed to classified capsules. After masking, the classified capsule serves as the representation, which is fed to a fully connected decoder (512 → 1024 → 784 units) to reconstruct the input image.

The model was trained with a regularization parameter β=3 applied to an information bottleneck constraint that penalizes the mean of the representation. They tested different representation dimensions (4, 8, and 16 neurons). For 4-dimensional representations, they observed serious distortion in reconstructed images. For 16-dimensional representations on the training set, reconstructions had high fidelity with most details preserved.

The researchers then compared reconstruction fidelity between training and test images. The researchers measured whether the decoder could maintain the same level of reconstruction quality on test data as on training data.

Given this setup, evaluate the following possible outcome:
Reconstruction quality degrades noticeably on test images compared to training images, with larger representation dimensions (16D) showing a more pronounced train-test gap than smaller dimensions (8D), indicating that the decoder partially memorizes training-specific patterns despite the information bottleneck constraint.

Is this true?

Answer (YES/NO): NO